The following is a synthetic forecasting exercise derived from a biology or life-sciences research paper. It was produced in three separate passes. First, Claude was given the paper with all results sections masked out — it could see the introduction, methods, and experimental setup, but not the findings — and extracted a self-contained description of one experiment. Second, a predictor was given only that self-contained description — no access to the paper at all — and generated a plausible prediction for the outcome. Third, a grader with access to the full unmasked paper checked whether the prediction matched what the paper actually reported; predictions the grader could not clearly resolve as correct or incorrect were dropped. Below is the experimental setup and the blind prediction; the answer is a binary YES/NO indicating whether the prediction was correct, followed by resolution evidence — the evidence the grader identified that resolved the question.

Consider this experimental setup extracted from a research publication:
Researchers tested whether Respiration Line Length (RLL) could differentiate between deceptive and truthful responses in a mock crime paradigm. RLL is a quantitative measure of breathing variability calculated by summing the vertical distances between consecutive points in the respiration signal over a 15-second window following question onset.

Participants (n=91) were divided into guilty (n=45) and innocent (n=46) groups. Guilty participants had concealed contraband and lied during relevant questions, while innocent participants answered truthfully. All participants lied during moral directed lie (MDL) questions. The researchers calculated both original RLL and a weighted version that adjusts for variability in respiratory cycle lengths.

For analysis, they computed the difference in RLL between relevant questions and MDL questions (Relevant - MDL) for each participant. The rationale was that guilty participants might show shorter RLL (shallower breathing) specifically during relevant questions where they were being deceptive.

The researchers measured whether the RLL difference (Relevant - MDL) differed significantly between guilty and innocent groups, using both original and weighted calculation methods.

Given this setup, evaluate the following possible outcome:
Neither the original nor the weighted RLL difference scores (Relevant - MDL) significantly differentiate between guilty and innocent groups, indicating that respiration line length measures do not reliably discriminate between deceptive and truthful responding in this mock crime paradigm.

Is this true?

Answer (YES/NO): YES